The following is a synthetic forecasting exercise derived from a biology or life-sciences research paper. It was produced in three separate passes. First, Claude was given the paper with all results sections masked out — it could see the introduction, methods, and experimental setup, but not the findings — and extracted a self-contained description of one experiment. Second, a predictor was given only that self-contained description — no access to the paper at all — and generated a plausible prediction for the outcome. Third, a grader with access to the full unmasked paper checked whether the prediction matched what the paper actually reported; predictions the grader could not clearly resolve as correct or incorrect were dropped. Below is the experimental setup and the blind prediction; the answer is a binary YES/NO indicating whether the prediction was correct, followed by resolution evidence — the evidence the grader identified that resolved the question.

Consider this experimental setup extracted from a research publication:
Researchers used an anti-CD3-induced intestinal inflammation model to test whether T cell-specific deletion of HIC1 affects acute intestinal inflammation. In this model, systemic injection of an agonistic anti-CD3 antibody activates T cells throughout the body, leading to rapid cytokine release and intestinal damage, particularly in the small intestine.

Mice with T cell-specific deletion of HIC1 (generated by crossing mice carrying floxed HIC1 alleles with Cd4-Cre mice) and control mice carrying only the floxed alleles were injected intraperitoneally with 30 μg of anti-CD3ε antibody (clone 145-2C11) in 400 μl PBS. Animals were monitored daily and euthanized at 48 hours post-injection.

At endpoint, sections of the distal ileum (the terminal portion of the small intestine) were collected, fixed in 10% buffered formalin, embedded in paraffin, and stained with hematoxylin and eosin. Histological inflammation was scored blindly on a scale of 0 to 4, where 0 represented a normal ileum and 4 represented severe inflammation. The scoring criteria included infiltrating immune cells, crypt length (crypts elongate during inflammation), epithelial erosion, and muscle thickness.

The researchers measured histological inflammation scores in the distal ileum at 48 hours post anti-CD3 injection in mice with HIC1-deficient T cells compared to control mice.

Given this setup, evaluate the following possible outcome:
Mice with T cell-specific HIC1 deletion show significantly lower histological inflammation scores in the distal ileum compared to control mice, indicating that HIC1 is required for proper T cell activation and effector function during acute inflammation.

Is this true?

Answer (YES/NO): YES